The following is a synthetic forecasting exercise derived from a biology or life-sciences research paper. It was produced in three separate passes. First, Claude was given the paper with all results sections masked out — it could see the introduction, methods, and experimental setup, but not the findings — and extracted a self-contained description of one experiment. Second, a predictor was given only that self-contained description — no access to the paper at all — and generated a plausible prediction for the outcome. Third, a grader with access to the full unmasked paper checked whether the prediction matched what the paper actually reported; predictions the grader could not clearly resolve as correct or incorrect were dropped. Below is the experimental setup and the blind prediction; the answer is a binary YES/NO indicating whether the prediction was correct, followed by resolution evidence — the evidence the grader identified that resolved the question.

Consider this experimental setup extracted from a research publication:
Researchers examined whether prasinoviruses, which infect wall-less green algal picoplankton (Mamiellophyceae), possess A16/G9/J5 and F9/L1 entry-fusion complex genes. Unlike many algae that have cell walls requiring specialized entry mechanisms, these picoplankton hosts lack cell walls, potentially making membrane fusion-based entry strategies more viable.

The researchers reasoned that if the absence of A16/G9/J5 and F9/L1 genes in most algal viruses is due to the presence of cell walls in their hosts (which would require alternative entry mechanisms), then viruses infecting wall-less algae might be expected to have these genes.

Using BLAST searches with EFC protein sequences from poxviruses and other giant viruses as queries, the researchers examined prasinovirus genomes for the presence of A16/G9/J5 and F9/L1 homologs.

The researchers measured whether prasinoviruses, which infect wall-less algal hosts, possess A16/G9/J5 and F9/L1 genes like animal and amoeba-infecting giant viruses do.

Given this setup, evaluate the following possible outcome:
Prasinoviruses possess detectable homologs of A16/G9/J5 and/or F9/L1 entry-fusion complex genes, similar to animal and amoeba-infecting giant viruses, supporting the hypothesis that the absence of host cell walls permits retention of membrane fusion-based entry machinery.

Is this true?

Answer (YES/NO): NO